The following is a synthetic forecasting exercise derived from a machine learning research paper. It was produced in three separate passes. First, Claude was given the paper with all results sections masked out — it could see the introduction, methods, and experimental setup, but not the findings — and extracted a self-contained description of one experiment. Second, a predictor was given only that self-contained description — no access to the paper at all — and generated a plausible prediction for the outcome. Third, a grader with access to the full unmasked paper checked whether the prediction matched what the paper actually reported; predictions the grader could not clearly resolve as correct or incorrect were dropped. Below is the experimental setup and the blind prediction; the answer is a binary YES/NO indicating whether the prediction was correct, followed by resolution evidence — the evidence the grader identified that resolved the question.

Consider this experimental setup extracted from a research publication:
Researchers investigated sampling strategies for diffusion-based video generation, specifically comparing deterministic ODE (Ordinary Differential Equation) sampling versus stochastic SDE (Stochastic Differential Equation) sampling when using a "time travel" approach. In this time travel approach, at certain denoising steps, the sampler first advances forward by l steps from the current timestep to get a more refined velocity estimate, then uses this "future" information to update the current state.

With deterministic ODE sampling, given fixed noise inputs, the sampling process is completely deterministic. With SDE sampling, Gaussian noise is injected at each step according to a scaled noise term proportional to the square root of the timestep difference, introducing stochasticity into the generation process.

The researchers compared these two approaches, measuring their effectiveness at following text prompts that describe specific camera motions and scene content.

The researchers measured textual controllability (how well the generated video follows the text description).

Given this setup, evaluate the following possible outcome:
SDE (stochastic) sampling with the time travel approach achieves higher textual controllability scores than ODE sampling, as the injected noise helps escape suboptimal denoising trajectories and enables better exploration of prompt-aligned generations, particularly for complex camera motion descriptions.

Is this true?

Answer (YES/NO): YES